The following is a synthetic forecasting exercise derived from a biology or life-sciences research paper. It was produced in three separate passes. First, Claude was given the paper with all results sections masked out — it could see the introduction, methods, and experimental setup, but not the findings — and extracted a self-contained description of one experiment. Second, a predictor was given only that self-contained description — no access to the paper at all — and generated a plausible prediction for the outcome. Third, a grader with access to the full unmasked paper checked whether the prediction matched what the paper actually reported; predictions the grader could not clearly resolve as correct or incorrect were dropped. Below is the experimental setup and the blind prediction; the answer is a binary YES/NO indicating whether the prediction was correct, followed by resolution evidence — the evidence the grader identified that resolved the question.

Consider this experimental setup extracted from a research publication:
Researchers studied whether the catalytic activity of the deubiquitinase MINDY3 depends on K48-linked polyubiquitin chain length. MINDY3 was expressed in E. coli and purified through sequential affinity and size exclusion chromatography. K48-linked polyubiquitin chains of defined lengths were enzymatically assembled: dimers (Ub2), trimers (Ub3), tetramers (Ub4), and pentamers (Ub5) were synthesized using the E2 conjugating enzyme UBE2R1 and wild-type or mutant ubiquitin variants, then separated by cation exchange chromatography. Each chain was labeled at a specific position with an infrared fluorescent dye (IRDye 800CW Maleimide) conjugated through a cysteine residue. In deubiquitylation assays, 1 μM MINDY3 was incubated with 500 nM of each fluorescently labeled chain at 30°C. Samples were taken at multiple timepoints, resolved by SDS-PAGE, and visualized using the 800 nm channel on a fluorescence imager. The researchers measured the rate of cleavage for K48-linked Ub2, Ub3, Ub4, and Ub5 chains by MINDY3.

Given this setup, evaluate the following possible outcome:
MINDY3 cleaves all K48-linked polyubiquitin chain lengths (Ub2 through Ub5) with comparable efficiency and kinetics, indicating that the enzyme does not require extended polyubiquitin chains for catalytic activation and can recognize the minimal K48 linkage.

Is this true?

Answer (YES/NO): NO